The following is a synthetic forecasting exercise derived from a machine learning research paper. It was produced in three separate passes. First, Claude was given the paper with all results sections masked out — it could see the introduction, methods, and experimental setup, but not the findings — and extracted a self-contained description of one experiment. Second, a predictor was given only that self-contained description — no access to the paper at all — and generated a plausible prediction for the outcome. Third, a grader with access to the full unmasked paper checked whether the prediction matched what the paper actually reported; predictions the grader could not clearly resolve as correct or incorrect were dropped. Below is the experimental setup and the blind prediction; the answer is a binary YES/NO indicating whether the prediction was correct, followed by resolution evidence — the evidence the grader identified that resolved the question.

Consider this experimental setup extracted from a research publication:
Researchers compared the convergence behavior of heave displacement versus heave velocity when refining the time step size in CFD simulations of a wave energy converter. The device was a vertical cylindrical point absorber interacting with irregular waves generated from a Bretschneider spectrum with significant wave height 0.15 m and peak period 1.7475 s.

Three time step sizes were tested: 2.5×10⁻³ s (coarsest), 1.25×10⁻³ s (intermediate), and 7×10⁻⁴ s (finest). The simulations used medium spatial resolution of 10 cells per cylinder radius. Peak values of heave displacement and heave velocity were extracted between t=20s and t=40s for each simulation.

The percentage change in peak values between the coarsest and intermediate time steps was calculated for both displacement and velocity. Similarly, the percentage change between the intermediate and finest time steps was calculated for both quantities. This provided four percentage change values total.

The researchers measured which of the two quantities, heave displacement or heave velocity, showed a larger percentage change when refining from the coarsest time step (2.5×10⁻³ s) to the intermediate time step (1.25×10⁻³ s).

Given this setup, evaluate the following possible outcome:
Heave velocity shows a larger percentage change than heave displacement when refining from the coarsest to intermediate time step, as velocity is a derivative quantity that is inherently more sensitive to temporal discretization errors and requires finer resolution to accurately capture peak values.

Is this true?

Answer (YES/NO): NO